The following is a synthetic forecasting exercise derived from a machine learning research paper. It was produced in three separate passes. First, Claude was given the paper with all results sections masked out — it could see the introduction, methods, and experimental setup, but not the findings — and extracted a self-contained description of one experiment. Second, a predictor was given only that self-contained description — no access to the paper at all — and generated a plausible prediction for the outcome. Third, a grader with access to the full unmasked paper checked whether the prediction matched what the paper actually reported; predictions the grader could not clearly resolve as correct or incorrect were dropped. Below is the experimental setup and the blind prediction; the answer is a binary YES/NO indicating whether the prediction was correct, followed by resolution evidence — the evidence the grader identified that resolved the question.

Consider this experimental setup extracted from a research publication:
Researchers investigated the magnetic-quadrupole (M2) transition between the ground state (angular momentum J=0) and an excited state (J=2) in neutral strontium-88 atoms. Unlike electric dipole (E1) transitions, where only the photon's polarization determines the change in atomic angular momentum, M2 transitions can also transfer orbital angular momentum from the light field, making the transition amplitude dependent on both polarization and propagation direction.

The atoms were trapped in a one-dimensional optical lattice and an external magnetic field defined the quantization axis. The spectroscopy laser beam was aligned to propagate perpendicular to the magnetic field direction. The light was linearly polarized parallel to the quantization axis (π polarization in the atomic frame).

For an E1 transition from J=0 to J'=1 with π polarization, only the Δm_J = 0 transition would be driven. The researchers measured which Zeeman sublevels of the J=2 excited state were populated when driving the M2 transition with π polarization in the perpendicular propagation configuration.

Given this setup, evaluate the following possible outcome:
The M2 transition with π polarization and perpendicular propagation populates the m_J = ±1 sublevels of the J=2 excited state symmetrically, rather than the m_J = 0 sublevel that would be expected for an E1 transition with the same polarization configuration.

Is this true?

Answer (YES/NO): NO